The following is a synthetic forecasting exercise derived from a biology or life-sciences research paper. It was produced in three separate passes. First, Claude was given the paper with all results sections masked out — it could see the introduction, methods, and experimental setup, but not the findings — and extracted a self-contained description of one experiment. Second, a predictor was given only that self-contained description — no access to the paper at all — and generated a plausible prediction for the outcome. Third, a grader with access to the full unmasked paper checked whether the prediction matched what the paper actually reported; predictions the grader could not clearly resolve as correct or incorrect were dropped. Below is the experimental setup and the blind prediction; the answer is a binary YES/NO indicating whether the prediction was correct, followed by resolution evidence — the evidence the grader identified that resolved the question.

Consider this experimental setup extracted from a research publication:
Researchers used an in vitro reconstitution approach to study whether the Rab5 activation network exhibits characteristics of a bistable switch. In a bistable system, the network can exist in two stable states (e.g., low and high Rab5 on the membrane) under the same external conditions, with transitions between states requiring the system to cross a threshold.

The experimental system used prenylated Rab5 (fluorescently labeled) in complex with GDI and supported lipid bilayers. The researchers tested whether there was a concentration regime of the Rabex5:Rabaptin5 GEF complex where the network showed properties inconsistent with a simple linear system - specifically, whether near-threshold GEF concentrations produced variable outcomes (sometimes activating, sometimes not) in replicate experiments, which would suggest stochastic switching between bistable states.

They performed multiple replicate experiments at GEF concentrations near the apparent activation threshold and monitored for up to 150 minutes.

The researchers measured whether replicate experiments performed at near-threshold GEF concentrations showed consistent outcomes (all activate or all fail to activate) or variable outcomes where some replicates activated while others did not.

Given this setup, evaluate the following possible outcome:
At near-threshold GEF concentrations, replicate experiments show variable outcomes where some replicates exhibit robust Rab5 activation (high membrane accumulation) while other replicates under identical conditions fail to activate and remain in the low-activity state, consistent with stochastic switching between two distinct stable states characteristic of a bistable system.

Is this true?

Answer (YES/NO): YES